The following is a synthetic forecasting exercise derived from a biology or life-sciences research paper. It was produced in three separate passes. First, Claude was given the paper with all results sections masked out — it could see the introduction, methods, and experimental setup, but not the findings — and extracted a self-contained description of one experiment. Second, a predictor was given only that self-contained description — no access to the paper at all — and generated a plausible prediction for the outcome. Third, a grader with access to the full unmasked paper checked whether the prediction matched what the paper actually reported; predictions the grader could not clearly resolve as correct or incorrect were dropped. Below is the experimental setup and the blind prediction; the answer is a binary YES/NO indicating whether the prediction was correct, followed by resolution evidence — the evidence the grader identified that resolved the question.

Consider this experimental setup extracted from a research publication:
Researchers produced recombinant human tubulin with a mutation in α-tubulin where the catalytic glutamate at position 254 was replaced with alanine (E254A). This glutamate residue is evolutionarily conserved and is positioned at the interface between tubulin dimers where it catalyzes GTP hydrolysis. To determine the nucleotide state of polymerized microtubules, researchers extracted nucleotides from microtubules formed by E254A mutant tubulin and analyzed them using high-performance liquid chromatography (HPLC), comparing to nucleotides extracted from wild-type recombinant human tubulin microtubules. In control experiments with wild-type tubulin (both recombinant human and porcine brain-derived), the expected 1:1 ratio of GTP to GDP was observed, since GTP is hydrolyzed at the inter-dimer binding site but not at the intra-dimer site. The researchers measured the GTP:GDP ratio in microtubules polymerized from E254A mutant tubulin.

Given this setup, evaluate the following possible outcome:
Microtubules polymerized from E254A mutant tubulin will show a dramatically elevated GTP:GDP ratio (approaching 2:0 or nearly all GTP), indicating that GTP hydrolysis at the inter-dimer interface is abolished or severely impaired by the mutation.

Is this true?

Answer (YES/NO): YES